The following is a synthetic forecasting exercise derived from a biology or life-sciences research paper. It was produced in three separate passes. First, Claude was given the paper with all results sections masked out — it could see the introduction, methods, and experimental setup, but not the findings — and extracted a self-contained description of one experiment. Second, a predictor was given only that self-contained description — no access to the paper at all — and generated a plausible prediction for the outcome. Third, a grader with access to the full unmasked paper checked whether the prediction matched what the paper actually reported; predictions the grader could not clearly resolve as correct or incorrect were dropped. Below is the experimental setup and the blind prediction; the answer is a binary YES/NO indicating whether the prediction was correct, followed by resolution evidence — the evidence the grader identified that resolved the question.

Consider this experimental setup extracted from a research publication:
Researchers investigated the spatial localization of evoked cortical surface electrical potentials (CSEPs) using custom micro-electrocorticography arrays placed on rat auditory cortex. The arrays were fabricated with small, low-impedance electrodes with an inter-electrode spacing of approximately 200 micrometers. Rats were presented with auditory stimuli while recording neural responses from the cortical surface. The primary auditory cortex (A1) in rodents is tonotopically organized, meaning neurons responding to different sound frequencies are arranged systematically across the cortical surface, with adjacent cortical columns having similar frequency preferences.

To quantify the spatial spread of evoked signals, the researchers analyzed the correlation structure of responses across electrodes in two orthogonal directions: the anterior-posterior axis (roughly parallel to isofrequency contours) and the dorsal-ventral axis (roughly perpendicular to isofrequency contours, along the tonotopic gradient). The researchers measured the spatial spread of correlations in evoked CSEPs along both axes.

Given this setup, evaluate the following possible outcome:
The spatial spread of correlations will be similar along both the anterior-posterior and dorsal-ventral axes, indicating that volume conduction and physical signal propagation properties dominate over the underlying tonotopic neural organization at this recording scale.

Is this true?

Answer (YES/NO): NO